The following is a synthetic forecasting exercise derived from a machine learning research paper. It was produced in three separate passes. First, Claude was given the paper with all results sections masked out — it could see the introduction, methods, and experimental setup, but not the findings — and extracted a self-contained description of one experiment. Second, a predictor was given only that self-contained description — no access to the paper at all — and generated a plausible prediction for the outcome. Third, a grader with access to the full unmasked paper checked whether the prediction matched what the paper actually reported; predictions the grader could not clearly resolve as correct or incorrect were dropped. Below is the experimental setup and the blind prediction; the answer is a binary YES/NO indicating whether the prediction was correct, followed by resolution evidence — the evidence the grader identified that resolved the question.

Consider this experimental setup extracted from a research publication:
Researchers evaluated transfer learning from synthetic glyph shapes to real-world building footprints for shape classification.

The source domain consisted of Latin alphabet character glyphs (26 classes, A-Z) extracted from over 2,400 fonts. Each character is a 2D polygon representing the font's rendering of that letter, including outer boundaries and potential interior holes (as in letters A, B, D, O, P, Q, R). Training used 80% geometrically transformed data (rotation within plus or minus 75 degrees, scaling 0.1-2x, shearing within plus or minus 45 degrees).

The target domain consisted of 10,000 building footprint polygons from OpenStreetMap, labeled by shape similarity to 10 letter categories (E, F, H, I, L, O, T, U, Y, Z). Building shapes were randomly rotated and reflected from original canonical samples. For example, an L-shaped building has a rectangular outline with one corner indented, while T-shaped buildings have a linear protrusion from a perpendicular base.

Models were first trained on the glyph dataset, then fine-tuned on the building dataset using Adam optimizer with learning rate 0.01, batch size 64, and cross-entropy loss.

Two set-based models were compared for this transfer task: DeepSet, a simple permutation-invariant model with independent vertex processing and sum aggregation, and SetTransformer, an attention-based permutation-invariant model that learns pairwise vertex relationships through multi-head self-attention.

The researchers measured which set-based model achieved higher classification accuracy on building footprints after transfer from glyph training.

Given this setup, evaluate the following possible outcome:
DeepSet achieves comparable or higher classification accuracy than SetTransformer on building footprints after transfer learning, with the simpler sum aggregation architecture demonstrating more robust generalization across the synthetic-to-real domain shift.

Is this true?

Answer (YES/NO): YES